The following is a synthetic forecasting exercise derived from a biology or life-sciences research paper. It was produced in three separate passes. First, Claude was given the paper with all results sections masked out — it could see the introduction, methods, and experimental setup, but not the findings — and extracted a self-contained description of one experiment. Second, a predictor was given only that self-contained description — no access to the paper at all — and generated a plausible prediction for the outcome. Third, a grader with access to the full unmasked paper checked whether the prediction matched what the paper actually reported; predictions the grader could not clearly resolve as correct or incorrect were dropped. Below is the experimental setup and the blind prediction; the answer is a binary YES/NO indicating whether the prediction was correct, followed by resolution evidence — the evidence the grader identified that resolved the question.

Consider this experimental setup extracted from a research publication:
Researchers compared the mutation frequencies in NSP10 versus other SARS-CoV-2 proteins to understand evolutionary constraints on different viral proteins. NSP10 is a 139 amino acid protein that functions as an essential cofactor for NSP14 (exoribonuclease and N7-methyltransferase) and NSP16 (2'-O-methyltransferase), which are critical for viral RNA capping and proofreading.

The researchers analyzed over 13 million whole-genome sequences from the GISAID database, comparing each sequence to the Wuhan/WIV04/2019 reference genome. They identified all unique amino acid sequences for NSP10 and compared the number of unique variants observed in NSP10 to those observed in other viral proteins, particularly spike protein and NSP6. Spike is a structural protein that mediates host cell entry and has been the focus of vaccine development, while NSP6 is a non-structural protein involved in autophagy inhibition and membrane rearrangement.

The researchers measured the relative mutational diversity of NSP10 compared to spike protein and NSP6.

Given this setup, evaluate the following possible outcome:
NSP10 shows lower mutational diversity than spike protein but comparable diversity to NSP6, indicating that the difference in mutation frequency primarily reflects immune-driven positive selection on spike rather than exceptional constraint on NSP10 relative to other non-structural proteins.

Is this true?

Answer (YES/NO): NO